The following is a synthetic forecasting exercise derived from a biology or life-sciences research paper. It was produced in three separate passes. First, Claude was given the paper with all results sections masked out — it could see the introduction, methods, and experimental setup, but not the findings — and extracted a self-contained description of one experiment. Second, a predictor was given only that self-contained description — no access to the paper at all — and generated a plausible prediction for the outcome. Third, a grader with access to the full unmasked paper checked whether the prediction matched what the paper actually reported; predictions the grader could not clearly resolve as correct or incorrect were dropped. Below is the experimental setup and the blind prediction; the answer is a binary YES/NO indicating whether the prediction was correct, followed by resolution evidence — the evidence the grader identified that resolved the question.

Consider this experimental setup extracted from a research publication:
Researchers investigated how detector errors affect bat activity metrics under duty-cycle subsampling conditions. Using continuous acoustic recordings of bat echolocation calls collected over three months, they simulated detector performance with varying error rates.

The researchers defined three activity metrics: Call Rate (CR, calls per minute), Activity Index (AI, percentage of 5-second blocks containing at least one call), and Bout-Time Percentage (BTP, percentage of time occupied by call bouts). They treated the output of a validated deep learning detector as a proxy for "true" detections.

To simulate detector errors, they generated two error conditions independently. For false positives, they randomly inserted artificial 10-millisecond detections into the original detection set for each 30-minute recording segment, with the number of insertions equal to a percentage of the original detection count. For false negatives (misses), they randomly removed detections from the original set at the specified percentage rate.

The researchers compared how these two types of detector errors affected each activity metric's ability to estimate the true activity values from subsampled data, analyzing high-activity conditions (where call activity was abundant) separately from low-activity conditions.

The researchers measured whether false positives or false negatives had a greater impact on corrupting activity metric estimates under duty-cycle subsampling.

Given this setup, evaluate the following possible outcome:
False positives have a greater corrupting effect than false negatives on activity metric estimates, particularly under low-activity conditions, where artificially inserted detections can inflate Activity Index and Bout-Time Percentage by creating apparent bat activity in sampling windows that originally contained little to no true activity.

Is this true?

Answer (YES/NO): NO